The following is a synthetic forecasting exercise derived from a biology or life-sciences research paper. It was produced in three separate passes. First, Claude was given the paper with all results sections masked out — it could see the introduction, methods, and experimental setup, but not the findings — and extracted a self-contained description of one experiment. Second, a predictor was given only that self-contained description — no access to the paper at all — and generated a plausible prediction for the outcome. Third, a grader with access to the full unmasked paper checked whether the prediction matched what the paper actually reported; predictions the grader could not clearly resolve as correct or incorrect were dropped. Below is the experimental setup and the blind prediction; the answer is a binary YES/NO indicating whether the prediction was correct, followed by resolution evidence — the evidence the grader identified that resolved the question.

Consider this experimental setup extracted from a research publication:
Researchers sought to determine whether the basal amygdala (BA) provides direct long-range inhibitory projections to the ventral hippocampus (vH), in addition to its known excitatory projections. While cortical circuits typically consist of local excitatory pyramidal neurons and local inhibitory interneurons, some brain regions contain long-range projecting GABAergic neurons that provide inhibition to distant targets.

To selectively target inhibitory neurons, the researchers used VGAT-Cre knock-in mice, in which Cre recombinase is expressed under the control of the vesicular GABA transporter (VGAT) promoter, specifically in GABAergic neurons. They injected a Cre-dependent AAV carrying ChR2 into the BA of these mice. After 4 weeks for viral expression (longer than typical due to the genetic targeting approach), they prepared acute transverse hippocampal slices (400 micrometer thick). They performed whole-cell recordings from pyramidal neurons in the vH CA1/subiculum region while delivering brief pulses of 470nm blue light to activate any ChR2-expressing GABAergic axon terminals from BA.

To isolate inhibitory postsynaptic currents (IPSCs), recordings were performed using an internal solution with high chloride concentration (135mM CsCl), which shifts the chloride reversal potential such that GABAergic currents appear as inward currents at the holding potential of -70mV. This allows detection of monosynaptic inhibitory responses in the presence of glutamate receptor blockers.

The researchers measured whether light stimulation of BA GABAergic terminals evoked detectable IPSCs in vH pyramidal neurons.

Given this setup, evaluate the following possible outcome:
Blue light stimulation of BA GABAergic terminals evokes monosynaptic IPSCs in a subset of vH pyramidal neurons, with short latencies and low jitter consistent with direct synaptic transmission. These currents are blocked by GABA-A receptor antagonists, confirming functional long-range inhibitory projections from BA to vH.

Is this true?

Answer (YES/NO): YES